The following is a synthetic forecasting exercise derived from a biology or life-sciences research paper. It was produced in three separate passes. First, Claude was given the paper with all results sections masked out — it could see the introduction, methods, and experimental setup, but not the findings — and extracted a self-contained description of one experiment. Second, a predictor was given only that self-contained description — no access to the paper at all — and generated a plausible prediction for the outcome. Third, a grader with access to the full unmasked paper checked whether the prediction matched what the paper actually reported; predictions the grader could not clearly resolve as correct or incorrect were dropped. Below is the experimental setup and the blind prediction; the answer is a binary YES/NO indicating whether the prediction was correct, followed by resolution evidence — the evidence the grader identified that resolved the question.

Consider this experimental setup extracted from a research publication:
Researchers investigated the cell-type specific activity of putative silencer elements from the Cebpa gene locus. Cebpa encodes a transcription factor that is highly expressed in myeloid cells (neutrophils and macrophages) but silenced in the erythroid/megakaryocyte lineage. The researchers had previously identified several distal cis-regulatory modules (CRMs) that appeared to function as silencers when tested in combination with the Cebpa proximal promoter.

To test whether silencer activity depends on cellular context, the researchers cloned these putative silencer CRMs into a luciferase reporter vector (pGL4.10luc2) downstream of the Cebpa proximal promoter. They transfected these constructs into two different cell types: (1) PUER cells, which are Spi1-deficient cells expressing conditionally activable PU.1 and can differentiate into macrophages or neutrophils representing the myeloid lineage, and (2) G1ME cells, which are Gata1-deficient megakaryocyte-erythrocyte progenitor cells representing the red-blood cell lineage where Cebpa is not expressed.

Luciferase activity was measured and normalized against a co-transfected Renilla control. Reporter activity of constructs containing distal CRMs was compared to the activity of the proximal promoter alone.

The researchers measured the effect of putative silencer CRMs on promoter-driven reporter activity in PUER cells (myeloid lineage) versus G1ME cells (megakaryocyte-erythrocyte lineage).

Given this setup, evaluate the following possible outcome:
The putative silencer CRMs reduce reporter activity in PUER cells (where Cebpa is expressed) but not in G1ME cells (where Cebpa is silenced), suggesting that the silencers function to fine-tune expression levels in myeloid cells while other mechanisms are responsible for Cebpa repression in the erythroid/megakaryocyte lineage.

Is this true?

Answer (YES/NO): NO